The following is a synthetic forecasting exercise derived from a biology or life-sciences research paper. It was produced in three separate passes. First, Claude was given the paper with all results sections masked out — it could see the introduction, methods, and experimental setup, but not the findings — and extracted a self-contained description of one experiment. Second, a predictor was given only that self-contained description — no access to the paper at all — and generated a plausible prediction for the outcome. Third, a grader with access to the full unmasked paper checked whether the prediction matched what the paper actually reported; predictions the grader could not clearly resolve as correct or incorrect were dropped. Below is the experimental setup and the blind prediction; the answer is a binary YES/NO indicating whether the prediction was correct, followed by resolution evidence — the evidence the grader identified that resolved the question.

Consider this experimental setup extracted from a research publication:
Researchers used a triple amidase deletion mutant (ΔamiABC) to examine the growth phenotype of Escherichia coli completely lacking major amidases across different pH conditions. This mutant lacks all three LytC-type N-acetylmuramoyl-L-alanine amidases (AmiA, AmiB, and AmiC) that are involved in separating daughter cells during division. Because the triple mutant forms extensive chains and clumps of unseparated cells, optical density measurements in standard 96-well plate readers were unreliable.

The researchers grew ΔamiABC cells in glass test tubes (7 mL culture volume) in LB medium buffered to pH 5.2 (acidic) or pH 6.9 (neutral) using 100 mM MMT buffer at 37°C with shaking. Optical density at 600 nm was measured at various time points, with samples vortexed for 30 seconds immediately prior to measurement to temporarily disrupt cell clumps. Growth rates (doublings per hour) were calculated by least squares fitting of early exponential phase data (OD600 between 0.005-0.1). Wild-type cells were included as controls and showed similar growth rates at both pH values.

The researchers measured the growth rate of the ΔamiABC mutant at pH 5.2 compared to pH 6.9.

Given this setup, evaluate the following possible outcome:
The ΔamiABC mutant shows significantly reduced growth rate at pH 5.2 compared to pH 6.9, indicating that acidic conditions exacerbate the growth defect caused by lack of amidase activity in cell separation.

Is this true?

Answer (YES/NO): NO